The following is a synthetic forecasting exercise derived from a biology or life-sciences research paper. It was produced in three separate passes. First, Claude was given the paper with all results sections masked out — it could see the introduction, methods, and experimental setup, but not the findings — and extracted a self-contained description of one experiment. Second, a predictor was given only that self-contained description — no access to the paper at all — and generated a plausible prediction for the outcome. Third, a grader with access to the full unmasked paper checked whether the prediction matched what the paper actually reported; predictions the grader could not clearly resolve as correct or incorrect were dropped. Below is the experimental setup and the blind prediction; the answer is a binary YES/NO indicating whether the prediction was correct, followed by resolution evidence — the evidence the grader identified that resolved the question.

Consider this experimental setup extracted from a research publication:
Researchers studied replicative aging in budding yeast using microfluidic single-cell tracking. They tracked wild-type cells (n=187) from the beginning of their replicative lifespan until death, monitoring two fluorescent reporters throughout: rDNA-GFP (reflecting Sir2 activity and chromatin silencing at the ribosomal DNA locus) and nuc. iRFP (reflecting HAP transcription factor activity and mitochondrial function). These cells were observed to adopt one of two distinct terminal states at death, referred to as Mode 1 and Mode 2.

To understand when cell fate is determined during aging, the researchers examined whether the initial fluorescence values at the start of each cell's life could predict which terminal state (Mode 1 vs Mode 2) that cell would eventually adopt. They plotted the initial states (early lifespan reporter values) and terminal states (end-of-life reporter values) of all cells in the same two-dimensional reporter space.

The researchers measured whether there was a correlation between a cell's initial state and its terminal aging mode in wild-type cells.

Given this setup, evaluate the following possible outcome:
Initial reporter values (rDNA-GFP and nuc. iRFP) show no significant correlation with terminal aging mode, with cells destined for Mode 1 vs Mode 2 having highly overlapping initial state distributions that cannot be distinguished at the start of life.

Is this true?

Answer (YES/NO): YES